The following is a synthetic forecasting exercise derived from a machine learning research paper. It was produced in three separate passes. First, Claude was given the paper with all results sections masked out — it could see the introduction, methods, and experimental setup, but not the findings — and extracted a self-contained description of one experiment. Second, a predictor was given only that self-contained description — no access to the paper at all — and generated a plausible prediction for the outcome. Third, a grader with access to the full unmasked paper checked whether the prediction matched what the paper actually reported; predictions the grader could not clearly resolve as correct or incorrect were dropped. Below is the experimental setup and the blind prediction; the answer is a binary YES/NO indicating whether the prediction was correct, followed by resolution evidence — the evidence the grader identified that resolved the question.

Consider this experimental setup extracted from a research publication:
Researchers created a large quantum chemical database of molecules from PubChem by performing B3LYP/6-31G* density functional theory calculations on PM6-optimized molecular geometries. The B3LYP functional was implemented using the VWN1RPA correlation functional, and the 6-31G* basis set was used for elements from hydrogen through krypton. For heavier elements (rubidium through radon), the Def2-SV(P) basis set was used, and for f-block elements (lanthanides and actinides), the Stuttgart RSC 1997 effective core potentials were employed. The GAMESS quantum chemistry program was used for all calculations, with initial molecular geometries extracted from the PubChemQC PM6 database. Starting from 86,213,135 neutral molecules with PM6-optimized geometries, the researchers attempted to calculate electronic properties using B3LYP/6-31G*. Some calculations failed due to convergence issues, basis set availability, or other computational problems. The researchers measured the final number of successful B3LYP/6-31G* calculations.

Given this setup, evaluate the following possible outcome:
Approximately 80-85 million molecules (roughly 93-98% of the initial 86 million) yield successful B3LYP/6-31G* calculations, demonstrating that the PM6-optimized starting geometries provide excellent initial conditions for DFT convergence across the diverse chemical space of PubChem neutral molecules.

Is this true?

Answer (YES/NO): NO